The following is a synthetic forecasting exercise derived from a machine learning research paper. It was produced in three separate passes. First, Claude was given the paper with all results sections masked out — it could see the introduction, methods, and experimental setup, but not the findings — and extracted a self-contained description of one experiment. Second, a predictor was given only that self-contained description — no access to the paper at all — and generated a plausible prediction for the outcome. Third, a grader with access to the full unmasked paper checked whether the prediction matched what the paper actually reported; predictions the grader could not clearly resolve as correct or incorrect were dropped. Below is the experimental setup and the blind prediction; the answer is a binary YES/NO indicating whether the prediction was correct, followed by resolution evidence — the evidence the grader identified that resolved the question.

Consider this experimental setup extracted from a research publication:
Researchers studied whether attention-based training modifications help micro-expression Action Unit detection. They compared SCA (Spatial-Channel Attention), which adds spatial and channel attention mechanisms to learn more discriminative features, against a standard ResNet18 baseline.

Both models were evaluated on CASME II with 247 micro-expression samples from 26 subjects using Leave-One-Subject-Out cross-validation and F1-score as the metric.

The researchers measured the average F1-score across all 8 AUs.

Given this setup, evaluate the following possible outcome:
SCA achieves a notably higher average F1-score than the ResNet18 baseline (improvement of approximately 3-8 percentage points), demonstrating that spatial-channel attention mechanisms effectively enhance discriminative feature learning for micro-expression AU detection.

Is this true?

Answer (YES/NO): YES